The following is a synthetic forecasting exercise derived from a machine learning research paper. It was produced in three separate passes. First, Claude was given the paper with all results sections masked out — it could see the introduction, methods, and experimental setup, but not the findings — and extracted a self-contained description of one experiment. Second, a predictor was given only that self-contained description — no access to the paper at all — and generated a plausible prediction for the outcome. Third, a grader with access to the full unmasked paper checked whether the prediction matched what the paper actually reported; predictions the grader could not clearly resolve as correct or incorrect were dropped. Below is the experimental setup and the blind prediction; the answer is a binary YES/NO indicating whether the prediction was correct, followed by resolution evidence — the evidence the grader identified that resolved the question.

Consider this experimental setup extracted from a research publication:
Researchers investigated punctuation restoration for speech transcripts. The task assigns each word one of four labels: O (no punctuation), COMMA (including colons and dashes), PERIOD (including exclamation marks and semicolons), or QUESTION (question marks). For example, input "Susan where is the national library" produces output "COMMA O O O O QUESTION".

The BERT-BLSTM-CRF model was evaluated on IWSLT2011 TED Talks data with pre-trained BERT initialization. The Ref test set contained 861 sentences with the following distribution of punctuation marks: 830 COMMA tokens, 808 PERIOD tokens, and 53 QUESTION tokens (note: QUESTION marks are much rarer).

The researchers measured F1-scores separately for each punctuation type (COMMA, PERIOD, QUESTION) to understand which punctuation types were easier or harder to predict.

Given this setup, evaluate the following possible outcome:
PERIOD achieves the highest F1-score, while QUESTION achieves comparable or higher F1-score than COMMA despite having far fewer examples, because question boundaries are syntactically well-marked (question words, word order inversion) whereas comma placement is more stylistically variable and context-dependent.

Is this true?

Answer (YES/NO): YES